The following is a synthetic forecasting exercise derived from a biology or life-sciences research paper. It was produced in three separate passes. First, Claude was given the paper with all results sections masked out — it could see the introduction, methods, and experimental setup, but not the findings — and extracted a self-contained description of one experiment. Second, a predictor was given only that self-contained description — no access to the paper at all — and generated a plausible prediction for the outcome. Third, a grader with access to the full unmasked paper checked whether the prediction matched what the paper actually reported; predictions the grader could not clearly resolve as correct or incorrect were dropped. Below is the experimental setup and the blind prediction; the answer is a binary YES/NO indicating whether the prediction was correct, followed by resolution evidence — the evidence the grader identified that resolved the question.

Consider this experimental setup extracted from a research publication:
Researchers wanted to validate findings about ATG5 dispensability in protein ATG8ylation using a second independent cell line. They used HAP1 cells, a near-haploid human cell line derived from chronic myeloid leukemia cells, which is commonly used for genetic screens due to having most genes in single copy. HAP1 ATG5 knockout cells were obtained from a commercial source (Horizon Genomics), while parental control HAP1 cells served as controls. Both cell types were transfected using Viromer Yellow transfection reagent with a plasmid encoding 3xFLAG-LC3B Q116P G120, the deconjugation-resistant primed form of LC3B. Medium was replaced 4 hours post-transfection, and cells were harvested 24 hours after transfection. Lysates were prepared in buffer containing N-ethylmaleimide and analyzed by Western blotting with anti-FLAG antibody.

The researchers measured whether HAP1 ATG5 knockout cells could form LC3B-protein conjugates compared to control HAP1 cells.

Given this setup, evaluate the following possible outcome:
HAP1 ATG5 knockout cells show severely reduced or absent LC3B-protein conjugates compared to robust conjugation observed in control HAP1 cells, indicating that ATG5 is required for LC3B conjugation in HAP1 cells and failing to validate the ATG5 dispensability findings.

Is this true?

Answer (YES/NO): NO